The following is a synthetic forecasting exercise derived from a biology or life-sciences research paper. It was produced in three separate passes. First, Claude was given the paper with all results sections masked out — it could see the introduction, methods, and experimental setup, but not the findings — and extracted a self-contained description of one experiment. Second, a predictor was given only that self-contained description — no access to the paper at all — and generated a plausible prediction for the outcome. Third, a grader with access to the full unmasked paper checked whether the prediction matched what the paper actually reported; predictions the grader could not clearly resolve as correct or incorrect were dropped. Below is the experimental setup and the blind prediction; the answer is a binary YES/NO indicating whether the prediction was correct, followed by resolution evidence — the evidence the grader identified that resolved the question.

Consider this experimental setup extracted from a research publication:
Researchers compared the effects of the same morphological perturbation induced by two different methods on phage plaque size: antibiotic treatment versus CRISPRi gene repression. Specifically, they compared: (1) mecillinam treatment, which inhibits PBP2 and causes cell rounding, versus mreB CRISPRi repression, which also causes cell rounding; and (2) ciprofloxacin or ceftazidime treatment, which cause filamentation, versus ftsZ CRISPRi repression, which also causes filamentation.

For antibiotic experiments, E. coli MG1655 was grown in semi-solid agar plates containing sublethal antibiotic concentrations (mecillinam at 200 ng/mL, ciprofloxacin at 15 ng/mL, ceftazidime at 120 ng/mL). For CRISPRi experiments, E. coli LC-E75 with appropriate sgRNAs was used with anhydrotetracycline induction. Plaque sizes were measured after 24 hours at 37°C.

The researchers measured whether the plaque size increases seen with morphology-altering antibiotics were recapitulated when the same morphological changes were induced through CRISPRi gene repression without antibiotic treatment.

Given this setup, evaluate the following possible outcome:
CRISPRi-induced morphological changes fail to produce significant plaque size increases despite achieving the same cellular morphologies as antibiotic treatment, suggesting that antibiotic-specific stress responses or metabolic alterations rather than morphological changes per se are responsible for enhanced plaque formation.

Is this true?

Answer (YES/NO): NO